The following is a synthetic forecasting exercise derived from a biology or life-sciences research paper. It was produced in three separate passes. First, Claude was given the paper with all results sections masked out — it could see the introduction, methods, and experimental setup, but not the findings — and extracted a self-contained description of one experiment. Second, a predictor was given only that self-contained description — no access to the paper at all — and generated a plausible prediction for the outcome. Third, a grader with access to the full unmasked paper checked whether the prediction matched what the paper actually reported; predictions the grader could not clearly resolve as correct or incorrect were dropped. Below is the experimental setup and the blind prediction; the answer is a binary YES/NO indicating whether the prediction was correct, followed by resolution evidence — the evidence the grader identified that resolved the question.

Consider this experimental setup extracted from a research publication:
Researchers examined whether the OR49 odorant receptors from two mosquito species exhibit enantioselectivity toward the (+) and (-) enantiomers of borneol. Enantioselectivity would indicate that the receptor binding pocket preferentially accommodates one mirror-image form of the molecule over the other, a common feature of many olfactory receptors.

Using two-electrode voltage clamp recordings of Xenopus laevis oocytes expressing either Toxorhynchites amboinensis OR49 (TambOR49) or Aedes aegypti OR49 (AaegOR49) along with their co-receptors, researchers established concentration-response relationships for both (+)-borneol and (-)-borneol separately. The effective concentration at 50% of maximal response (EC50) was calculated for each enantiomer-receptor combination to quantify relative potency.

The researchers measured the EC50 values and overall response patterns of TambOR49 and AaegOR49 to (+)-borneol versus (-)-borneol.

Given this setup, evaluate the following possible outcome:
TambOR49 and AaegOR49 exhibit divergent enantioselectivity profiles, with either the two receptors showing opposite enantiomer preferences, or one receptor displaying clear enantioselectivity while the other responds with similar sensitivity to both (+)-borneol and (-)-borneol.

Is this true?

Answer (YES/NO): NO